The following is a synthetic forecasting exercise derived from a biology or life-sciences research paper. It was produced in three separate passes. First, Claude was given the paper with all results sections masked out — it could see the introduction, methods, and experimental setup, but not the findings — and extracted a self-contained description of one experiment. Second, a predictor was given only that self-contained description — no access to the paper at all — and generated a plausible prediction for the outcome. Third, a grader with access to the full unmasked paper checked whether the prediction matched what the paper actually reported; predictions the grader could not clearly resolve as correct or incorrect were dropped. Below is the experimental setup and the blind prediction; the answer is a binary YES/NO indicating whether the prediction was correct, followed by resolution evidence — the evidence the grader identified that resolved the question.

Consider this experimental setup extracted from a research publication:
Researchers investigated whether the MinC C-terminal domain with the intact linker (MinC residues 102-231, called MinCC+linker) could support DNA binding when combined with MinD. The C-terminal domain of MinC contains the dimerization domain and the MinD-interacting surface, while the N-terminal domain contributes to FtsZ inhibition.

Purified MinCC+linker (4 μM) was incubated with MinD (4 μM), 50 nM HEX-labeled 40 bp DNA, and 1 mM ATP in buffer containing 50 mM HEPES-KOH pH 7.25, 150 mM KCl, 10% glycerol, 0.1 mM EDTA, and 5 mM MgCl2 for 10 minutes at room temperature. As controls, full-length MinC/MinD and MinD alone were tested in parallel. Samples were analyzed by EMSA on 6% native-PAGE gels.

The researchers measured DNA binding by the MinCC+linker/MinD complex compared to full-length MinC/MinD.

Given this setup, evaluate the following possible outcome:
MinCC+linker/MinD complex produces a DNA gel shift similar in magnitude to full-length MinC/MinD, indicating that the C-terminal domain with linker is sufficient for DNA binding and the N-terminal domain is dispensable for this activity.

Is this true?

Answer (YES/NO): YES